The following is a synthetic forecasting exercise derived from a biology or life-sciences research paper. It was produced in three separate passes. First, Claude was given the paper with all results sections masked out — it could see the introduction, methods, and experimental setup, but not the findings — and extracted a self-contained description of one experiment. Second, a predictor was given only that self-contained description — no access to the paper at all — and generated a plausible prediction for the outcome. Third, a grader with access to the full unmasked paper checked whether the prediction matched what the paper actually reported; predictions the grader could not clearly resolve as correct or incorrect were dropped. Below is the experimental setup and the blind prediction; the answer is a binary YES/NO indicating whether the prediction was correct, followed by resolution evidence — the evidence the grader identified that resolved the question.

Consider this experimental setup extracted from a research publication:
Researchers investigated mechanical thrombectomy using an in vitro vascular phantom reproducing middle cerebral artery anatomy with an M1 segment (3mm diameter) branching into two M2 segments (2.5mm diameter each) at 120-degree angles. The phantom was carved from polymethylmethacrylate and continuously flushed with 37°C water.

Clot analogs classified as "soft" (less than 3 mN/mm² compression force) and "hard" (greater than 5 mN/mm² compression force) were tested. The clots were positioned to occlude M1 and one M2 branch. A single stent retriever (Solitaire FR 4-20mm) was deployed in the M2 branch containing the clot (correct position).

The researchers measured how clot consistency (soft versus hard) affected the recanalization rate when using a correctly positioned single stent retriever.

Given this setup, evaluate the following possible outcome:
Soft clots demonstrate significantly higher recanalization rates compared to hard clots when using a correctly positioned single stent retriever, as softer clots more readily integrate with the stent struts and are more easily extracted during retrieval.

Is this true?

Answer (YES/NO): YES